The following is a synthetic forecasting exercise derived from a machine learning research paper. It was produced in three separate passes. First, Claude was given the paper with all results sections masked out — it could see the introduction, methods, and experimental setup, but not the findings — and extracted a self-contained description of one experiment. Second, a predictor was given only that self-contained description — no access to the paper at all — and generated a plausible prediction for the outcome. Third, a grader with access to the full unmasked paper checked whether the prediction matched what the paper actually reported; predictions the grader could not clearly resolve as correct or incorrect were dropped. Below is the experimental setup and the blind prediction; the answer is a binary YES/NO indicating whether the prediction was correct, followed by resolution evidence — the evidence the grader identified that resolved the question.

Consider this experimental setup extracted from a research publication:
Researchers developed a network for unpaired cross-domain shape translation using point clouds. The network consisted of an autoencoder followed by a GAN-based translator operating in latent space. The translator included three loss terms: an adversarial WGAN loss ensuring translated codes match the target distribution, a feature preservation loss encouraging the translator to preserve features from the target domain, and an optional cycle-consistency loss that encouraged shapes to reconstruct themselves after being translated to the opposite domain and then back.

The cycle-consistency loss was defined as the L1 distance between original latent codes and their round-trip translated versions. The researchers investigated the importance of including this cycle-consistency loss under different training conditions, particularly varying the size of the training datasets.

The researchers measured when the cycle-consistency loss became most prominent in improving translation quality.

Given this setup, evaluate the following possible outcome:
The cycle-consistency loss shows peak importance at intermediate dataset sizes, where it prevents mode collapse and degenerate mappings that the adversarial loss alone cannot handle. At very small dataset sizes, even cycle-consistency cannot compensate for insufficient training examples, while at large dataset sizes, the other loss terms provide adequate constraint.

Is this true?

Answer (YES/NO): NO